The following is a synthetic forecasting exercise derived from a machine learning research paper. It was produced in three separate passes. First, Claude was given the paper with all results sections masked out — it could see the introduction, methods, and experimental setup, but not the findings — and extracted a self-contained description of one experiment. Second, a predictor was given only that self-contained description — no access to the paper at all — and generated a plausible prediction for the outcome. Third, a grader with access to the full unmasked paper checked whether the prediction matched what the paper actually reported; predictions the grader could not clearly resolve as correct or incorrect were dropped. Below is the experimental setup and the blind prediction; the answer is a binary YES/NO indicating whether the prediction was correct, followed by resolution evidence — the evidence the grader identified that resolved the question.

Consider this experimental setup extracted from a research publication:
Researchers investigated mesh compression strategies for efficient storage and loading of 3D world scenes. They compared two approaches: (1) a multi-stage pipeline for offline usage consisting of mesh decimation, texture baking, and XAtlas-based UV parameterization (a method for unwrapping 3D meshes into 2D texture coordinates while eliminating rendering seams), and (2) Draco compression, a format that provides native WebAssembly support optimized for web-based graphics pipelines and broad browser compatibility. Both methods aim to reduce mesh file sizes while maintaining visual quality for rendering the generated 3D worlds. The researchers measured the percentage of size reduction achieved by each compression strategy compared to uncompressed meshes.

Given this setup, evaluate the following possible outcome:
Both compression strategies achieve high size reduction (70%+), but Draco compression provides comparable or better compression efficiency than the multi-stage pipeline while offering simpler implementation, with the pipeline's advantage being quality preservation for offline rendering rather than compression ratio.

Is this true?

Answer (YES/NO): YES